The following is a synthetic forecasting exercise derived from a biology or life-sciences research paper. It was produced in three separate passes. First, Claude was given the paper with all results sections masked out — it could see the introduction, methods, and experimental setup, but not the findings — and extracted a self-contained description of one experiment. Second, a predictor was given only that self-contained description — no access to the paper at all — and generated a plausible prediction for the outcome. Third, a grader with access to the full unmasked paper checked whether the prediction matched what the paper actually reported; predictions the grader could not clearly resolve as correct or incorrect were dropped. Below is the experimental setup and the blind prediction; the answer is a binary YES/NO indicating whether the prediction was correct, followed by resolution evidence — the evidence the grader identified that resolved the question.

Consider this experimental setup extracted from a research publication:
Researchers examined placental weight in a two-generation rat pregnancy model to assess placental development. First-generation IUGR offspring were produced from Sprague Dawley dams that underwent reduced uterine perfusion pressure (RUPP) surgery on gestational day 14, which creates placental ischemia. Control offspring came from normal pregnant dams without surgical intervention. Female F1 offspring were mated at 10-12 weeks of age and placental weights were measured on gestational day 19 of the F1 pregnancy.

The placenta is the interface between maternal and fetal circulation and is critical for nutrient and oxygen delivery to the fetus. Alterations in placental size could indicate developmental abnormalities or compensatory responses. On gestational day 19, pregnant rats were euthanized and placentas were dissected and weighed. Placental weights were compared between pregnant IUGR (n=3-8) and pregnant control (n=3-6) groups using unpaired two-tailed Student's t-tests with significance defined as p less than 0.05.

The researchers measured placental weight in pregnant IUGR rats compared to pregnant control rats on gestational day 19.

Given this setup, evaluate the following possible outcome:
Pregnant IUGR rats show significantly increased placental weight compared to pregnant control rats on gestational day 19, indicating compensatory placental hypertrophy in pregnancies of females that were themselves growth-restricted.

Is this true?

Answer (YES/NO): NO